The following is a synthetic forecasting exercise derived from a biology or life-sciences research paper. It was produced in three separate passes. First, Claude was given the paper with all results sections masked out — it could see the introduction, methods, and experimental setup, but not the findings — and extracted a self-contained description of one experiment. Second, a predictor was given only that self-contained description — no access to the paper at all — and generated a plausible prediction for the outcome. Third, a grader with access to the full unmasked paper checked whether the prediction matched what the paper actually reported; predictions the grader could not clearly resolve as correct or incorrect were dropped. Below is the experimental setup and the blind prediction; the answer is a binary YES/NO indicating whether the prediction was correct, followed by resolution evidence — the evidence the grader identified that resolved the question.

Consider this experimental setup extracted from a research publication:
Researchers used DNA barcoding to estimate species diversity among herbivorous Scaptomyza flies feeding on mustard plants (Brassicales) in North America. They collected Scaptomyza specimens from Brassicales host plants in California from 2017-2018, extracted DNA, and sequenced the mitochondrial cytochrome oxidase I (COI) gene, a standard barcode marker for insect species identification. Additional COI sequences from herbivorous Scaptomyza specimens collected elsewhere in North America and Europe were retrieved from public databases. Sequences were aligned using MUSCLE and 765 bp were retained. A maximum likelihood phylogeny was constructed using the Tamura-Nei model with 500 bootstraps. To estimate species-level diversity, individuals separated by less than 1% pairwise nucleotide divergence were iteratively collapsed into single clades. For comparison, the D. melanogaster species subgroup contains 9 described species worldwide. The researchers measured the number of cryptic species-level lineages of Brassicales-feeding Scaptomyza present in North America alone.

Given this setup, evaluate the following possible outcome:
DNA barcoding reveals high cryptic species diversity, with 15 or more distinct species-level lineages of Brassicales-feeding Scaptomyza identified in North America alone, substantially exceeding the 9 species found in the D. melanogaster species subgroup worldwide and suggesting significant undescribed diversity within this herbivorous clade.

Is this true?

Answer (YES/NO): NO